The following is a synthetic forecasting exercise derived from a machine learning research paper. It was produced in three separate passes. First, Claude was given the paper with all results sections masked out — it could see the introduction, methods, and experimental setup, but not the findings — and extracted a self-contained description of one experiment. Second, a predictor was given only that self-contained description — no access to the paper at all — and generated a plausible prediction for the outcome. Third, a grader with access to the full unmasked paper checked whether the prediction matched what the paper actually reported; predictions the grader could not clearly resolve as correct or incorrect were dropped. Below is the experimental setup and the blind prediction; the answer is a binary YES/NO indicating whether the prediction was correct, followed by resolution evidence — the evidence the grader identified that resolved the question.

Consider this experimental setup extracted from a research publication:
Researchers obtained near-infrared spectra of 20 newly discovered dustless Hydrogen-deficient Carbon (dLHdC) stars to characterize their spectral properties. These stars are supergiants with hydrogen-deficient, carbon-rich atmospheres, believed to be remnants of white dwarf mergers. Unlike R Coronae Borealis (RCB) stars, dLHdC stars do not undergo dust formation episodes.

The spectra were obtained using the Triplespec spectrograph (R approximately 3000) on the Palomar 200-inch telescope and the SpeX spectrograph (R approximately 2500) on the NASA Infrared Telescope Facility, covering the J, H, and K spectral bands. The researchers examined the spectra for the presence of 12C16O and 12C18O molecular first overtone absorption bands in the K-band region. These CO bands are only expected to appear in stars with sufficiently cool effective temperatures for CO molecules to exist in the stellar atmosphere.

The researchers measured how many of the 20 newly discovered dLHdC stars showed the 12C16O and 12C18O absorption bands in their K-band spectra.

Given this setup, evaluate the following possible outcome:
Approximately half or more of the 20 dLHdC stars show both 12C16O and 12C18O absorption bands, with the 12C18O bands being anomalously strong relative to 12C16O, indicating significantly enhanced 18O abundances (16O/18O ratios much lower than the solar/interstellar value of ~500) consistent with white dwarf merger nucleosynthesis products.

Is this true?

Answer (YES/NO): NO